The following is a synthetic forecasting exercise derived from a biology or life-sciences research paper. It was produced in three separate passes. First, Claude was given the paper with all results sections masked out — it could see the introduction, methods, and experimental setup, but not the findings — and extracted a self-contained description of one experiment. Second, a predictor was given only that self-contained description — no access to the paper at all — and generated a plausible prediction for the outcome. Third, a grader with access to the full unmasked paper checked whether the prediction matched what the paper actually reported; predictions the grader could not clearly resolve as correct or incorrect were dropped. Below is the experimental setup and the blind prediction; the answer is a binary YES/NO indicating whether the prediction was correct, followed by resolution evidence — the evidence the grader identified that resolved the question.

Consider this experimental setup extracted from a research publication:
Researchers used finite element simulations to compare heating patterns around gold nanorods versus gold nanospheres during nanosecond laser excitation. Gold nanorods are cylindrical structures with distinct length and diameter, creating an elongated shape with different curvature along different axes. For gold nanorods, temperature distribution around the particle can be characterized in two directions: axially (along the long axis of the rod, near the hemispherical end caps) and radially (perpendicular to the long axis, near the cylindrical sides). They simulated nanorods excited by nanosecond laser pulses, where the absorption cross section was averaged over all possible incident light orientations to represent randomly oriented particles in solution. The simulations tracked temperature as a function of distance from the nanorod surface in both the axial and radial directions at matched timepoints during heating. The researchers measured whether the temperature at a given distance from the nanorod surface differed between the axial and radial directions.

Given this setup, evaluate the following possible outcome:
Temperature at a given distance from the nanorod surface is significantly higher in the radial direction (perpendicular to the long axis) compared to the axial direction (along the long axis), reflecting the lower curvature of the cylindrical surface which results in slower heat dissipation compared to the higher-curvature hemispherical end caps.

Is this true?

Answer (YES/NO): YES